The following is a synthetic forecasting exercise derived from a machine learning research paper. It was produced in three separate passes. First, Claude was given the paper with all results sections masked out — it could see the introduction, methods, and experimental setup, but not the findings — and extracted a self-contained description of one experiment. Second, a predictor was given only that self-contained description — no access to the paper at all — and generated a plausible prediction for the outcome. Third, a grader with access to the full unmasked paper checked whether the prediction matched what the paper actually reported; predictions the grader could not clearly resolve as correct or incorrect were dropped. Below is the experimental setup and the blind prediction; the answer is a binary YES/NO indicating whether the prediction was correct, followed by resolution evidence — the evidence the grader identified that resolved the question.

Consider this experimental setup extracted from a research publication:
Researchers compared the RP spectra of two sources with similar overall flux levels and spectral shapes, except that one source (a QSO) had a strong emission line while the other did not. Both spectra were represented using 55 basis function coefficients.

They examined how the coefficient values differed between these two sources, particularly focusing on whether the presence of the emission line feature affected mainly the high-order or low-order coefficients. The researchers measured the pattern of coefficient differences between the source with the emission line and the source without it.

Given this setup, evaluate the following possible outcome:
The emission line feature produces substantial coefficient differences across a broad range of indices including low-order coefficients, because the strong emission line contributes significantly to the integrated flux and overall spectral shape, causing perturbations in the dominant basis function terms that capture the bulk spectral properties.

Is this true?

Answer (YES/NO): NO